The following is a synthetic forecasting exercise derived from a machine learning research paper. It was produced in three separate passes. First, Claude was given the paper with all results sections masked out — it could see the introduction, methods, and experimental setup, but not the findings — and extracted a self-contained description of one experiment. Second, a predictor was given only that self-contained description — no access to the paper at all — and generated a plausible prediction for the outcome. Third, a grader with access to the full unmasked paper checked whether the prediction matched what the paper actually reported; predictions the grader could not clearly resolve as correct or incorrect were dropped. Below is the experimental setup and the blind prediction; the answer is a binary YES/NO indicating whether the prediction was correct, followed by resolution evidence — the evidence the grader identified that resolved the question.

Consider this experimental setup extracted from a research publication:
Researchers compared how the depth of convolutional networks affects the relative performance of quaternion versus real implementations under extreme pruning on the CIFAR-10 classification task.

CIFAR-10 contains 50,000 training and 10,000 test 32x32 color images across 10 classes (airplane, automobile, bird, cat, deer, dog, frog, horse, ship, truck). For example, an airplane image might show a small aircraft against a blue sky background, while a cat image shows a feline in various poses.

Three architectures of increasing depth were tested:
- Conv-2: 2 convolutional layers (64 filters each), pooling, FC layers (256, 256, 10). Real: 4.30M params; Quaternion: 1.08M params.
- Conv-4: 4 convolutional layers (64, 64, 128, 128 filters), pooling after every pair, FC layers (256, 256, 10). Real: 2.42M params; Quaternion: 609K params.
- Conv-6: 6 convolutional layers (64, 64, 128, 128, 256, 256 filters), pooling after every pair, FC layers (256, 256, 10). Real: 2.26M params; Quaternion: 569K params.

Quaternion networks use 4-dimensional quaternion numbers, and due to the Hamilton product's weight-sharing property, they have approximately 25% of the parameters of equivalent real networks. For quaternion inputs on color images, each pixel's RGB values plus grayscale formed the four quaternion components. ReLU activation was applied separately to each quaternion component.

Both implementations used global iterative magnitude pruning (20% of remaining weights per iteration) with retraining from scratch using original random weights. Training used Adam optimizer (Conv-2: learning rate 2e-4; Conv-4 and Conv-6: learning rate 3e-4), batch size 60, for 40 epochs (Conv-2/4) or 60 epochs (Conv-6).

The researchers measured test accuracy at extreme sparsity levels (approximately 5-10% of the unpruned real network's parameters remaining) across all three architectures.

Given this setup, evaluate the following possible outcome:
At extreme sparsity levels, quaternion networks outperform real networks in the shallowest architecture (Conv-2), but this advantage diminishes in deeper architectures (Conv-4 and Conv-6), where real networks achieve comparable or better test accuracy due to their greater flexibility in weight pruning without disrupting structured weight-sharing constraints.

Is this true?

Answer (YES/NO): NO